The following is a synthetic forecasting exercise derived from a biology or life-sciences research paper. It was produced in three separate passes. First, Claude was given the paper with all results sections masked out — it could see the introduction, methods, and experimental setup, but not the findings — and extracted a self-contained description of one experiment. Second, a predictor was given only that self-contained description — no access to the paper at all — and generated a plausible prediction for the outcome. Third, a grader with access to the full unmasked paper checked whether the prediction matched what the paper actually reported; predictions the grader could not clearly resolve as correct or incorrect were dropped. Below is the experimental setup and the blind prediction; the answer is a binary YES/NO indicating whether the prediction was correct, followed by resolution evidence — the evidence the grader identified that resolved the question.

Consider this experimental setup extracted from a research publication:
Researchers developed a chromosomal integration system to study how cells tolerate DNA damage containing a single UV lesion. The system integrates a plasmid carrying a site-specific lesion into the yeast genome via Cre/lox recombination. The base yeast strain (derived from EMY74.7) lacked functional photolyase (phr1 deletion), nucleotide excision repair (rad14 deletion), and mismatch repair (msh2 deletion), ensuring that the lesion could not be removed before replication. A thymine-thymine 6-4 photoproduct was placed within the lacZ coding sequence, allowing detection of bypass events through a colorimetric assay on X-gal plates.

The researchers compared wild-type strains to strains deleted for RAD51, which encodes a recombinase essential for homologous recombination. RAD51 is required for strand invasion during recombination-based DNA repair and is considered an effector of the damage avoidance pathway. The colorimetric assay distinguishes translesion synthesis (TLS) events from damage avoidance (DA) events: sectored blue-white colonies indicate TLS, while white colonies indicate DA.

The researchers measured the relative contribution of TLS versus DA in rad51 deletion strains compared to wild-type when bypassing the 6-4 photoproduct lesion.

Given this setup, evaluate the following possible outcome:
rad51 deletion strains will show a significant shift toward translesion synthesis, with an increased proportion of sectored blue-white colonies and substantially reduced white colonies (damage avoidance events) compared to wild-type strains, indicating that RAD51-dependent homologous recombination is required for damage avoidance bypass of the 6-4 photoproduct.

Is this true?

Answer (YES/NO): NO